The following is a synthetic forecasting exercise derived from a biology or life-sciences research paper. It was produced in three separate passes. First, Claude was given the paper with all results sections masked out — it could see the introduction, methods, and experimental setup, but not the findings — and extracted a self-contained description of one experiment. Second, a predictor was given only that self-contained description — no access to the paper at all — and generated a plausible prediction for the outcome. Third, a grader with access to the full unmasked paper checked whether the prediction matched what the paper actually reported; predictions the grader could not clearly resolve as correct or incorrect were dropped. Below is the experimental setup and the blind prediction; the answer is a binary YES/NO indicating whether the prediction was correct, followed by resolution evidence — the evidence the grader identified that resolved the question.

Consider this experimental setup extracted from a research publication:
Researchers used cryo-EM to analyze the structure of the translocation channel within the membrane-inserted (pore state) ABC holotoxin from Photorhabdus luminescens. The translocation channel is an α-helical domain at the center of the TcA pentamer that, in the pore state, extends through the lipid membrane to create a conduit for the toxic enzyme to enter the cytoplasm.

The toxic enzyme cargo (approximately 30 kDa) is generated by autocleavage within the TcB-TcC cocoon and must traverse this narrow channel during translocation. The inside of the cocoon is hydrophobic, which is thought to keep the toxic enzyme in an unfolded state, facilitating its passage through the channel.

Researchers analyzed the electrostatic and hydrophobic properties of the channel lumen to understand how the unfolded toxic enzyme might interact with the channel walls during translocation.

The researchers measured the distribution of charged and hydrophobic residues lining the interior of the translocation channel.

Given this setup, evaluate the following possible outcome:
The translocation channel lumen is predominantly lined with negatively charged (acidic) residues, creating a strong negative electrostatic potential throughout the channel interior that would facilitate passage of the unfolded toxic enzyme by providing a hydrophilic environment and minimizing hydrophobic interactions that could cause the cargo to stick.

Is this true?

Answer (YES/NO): NO